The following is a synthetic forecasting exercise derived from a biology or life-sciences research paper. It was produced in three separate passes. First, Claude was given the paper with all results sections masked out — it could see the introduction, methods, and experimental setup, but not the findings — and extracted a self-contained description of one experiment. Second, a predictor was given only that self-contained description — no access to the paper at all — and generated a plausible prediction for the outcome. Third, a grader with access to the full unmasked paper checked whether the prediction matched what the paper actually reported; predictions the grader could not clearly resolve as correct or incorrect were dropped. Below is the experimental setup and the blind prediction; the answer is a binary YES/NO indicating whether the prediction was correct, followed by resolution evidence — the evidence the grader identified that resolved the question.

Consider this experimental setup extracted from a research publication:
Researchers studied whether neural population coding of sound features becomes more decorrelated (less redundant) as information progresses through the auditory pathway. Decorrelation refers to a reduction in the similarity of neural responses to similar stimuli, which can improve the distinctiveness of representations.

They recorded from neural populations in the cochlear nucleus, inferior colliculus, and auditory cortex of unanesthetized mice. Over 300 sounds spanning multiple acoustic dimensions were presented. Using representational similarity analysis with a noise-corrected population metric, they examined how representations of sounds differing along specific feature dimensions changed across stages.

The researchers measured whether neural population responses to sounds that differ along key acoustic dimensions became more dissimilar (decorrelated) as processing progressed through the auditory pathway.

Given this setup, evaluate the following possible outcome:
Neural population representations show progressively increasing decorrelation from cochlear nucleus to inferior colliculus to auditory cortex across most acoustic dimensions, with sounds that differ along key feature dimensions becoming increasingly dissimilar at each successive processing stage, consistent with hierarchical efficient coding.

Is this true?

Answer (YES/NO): NO